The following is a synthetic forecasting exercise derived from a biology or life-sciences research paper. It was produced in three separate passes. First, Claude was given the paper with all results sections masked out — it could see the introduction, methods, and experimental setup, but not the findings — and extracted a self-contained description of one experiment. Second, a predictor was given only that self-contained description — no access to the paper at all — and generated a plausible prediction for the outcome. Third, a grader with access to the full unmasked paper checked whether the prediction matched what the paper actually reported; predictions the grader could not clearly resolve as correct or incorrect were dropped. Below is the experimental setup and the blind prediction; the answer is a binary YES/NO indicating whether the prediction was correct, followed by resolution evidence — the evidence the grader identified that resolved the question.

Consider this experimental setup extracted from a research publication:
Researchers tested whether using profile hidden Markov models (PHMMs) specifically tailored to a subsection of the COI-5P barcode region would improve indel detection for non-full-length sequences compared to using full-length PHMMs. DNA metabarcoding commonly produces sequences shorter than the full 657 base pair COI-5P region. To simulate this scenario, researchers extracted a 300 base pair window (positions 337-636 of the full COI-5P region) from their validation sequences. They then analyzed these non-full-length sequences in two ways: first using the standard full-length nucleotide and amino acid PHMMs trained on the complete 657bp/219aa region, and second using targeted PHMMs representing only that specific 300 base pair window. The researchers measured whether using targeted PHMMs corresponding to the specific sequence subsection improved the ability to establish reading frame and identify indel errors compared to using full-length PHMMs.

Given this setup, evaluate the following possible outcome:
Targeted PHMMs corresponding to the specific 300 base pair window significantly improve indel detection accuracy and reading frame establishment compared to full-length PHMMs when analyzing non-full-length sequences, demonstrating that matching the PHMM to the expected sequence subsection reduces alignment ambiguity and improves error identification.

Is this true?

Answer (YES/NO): YES